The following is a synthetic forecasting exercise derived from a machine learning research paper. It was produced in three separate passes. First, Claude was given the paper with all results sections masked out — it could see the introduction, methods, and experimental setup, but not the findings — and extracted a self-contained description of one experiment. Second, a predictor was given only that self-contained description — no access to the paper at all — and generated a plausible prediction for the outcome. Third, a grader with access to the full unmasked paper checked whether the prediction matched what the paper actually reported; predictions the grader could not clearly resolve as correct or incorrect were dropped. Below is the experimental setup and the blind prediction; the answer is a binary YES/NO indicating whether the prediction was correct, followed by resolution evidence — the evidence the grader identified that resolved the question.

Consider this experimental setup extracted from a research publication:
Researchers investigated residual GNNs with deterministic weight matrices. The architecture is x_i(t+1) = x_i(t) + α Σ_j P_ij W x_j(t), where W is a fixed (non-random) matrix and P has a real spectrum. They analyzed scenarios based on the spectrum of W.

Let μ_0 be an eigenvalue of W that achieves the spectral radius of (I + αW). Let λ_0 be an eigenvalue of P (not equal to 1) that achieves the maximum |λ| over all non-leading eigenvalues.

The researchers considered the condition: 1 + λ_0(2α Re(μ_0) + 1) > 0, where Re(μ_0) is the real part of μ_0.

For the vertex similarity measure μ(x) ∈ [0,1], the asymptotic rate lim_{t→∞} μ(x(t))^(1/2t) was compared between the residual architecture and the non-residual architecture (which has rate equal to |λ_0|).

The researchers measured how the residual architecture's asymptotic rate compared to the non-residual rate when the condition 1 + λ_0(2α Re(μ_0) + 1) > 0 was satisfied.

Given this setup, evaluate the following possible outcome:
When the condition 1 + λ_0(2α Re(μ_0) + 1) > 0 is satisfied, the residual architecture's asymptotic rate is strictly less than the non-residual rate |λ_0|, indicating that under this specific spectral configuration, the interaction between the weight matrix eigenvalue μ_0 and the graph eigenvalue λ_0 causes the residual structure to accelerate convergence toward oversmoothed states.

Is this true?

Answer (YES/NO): NO